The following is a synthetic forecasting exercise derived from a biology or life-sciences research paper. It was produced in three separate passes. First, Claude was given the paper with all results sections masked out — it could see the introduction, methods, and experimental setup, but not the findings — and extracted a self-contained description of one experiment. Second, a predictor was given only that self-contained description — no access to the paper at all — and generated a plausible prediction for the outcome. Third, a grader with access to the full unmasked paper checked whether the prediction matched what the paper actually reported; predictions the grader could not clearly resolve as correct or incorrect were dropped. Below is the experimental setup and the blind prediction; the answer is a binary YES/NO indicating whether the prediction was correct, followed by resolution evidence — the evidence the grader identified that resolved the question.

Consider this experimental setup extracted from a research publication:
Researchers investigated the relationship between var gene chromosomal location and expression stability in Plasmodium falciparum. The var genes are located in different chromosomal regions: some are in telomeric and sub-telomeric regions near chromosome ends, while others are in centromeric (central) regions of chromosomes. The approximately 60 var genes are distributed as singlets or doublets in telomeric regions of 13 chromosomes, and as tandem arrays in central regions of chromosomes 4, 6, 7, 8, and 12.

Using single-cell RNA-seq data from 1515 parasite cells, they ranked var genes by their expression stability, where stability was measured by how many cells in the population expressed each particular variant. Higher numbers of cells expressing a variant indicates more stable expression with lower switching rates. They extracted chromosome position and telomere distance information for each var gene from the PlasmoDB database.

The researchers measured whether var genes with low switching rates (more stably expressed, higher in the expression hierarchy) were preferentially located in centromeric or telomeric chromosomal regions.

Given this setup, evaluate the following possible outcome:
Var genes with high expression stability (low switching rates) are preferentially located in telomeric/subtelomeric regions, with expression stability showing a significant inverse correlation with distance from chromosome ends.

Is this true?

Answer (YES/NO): NO